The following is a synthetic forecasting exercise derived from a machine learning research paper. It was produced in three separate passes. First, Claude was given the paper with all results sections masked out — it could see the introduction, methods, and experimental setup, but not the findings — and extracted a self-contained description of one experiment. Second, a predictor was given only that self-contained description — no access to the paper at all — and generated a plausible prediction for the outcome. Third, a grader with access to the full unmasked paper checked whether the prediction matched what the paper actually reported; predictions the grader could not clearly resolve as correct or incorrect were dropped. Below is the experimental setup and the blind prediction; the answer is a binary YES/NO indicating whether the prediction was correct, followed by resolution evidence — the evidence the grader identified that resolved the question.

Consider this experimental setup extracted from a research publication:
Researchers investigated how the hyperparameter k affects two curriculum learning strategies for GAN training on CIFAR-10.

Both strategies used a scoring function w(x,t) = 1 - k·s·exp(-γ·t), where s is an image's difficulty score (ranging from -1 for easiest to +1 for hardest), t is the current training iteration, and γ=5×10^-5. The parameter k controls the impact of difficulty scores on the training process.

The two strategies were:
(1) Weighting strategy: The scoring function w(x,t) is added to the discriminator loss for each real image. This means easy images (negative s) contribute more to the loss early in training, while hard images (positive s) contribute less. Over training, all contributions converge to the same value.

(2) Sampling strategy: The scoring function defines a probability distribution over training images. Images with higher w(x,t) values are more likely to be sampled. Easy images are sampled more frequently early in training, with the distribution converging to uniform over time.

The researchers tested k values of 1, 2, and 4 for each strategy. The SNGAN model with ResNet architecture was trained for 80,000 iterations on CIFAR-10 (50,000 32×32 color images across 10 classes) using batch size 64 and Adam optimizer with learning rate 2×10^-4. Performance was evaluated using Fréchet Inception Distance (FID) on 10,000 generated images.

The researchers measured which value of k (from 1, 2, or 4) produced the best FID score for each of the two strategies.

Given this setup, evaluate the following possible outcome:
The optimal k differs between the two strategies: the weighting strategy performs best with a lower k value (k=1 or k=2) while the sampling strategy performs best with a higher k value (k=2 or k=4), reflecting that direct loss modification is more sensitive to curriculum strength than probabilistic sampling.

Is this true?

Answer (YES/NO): YES